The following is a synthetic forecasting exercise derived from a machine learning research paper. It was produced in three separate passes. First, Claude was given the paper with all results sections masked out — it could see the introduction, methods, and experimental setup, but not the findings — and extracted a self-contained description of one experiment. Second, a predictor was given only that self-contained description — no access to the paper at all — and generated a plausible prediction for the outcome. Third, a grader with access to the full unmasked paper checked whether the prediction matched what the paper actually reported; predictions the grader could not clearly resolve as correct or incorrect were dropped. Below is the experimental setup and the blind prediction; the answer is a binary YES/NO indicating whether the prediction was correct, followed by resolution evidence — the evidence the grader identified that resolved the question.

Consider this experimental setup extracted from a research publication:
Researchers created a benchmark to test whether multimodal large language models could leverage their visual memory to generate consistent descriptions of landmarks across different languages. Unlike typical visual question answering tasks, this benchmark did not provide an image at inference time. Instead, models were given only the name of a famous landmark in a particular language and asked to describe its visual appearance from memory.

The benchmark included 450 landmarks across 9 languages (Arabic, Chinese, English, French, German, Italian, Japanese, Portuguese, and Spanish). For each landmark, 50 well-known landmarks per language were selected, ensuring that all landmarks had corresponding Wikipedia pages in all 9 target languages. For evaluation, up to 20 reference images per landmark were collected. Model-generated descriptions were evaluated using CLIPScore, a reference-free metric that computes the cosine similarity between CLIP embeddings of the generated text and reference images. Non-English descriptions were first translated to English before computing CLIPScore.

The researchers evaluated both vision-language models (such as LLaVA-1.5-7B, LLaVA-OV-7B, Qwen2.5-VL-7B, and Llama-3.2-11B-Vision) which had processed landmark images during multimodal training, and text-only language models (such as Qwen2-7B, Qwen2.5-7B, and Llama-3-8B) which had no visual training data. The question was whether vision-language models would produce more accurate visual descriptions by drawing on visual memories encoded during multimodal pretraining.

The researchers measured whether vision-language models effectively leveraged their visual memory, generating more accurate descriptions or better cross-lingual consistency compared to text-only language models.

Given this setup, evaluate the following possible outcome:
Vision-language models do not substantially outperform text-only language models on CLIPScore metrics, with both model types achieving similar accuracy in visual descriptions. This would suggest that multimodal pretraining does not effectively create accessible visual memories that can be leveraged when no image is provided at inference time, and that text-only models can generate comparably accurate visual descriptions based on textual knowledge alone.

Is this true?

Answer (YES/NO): NO